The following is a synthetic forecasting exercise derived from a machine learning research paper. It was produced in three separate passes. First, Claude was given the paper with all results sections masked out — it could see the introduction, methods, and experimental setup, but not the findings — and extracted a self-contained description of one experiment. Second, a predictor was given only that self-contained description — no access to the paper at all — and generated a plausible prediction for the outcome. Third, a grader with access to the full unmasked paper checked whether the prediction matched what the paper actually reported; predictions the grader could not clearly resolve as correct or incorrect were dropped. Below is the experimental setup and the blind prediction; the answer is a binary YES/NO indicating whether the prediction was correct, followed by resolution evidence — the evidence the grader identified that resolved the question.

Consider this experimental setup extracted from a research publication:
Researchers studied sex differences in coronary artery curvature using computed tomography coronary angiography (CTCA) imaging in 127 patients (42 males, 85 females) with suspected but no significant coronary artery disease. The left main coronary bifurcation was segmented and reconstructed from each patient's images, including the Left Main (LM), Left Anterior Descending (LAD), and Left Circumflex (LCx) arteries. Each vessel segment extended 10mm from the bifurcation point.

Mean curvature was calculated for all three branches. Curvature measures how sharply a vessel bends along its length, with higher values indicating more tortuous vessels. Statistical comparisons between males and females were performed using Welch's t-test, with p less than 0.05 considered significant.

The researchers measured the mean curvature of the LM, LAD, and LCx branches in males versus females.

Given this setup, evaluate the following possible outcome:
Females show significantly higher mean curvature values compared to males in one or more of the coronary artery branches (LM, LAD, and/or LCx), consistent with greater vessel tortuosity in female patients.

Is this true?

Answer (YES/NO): YES